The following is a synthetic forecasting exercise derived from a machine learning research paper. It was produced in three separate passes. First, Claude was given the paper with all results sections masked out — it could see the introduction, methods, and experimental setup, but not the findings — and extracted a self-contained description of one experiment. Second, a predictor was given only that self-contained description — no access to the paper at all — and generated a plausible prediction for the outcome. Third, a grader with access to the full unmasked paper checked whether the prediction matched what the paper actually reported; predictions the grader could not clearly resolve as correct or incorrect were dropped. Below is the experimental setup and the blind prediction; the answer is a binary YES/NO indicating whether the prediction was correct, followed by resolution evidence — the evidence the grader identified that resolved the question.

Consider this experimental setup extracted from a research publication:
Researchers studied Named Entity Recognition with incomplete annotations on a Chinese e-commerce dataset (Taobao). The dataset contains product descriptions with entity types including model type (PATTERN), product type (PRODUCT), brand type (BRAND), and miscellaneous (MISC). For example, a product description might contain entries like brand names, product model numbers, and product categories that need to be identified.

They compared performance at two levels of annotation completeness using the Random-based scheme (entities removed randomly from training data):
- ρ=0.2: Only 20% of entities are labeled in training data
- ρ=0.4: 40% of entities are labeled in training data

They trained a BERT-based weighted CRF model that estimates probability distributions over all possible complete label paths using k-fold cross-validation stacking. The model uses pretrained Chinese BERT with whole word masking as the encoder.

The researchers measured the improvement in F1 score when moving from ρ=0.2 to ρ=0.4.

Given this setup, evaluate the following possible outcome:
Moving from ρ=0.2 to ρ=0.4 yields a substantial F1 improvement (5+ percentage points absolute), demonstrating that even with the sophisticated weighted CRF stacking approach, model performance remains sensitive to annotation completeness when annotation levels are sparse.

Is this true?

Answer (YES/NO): YES